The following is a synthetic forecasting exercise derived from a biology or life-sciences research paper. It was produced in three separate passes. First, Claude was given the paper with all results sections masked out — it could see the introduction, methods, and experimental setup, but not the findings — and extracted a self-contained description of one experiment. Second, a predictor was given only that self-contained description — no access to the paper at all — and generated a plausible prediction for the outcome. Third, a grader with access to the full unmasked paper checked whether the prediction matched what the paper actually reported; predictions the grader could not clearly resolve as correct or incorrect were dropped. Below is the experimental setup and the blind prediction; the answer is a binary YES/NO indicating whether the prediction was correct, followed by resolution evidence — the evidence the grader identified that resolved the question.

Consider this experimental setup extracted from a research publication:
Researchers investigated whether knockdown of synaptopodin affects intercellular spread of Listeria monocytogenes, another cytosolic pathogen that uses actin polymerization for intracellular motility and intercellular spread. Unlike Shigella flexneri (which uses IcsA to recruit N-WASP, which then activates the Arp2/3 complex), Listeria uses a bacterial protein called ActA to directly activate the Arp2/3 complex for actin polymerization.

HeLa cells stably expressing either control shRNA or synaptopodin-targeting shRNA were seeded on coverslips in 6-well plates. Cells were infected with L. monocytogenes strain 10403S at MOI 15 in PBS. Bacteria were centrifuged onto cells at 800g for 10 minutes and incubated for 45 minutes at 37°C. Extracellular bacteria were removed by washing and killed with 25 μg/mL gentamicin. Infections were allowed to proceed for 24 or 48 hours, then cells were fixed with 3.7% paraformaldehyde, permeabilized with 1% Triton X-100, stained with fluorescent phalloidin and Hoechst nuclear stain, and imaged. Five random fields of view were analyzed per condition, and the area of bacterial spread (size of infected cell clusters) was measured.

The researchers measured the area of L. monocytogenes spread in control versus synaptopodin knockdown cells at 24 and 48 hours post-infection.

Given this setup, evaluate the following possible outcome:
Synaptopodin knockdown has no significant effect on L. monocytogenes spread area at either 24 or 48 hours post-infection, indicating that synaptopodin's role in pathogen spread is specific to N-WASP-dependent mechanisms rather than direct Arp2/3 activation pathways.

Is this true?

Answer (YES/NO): NO